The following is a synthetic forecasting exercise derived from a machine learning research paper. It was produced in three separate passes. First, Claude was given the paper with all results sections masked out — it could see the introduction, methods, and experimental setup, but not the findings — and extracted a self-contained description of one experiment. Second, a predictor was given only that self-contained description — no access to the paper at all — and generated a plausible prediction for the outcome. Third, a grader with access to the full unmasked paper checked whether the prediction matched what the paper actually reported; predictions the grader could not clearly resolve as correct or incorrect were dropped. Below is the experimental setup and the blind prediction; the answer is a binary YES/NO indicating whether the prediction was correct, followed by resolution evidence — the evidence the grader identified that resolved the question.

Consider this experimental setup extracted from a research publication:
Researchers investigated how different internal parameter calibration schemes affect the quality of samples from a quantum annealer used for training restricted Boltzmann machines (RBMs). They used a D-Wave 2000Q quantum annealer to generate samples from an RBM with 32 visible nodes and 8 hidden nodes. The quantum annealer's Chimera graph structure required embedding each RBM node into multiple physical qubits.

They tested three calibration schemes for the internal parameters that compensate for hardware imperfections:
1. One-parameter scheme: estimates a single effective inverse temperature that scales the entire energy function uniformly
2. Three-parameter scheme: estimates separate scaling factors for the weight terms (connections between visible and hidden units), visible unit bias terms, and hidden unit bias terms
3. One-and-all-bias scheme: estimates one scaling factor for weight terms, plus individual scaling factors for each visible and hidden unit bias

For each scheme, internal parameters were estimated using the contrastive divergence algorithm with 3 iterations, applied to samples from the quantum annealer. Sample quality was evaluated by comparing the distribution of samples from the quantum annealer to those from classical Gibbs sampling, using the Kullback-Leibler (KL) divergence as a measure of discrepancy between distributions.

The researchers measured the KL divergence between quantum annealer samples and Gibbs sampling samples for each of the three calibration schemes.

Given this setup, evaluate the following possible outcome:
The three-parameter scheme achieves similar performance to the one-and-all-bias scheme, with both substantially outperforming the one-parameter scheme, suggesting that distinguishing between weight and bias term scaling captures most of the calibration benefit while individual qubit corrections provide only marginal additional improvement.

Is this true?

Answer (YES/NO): NO